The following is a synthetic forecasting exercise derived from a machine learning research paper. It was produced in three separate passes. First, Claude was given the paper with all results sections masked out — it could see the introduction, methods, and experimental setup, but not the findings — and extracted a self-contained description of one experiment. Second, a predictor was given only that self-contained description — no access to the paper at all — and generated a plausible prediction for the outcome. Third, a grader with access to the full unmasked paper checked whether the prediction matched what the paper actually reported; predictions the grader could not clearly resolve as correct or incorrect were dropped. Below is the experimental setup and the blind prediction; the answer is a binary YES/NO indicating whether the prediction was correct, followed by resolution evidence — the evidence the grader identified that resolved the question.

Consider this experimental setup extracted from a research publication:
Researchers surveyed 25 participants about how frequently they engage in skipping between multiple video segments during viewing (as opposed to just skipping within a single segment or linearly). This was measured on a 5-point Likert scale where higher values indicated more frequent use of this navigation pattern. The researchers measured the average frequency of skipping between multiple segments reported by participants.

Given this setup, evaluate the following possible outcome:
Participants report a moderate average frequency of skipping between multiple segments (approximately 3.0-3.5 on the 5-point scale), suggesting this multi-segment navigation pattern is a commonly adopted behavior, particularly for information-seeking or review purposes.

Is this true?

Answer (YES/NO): NO